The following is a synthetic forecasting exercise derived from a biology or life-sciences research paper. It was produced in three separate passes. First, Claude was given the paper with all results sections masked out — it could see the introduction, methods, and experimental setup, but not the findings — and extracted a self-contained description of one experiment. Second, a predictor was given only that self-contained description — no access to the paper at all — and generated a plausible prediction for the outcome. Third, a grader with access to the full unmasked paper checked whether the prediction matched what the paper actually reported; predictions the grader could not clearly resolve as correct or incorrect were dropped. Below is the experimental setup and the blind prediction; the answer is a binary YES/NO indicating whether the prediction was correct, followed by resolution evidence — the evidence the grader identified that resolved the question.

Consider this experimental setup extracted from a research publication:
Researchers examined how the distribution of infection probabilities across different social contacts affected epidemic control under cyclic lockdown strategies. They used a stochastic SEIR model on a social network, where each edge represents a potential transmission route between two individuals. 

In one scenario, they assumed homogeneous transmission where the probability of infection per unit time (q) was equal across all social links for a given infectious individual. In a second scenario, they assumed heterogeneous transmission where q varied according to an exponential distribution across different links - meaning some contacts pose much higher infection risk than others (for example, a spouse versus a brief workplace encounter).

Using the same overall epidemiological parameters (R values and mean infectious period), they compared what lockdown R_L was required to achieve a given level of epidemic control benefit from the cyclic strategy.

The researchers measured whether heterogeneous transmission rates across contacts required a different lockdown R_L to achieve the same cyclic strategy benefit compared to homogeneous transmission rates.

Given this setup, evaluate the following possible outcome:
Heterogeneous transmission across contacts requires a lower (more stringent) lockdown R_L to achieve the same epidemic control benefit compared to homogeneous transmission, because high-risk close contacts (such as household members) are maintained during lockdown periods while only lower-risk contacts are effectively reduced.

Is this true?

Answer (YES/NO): YES